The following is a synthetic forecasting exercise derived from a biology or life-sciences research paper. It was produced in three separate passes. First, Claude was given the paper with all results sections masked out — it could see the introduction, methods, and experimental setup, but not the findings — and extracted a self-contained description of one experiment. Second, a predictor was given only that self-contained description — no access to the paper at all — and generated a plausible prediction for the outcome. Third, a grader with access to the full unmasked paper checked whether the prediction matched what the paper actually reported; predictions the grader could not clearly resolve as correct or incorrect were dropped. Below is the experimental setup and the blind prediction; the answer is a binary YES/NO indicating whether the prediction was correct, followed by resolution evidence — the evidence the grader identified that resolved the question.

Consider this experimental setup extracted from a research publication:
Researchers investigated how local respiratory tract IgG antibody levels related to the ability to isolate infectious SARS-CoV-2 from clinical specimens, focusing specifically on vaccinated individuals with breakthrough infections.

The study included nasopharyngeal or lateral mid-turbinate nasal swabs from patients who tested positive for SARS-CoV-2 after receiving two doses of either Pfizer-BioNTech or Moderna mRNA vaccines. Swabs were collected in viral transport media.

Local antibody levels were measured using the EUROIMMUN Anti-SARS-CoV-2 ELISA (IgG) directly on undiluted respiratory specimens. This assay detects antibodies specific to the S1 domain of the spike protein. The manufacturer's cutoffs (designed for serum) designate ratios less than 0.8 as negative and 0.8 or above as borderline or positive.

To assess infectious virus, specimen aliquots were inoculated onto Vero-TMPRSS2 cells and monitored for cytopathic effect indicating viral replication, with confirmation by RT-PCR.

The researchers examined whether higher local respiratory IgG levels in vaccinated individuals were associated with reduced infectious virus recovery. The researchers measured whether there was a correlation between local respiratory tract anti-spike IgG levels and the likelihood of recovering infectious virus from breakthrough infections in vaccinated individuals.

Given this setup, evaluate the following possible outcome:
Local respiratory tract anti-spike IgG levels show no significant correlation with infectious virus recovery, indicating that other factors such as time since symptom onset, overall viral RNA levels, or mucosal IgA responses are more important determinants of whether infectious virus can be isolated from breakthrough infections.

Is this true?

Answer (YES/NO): NO